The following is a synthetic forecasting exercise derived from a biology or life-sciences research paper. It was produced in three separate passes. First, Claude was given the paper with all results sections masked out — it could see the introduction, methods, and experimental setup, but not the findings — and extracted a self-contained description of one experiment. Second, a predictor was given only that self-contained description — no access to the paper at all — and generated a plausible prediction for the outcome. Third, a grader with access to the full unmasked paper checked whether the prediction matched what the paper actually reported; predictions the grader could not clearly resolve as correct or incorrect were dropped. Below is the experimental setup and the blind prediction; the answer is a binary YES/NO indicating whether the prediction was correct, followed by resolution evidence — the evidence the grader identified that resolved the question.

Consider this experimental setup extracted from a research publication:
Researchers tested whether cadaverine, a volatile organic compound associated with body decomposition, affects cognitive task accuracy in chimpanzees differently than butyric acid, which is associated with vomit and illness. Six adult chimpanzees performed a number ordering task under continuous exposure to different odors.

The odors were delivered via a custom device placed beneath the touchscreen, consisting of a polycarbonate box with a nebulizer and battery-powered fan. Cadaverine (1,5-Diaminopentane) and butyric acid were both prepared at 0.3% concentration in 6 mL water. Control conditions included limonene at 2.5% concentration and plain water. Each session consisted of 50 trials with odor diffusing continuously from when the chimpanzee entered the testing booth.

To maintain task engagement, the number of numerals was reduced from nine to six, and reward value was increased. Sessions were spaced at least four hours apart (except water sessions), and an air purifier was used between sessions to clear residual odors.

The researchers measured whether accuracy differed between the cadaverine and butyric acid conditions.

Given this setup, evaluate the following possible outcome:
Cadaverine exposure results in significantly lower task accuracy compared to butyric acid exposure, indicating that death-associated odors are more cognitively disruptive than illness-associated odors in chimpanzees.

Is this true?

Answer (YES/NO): NO